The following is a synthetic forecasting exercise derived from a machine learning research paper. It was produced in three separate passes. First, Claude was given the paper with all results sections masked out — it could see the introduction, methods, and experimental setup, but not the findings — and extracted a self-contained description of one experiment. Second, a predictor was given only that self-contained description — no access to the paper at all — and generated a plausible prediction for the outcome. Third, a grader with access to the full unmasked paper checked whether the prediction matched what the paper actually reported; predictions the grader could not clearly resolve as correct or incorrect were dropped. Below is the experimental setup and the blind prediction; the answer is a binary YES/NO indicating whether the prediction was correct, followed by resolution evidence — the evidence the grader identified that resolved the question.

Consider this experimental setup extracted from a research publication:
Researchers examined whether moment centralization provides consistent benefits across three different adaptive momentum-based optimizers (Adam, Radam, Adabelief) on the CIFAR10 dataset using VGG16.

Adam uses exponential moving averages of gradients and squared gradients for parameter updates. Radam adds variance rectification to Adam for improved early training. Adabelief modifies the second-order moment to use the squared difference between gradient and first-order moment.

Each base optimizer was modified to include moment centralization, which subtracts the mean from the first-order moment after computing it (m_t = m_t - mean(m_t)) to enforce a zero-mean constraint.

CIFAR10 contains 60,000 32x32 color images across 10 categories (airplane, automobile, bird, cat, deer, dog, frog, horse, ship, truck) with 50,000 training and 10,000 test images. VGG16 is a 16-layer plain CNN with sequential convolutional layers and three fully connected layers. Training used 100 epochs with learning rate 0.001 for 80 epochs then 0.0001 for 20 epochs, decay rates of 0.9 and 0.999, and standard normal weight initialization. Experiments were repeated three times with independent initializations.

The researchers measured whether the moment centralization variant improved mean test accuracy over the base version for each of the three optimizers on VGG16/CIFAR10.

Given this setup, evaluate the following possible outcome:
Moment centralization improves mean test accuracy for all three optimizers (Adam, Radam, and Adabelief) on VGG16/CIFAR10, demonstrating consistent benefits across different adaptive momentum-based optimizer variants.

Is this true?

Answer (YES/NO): NO